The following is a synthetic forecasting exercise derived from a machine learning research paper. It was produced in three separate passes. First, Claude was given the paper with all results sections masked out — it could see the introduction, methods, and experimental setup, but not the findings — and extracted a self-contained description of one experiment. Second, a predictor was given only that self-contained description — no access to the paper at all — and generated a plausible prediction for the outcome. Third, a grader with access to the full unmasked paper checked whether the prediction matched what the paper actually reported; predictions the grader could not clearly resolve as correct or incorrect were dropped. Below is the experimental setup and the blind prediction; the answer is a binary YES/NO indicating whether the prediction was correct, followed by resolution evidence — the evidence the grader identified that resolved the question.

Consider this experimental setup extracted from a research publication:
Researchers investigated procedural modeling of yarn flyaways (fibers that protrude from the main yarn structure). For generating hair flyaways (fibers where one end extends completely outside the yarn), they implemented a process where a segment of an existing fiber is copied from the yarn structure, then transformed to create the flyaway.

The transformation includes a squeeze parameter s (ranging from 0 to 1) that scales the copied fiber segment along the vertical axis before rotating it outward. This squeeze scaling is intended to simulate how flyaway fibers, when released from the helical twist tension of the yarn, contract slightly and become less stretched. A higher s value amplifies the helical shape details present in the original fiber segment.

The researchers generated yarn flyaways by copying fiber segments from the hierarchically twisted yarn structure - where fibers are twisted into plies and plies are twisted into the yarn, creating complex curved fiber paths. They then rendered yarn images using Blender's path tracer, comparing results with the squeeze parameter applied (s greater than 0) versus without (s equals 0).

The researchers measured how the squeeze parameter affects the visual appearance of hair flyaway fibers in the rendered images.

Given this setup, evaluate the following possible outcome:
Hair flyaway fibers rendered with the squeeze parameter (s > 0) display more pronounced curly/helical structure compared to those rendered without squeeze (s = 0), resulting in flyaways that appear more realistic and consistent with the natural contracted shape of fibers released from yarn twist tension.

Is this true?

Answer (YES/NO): YES